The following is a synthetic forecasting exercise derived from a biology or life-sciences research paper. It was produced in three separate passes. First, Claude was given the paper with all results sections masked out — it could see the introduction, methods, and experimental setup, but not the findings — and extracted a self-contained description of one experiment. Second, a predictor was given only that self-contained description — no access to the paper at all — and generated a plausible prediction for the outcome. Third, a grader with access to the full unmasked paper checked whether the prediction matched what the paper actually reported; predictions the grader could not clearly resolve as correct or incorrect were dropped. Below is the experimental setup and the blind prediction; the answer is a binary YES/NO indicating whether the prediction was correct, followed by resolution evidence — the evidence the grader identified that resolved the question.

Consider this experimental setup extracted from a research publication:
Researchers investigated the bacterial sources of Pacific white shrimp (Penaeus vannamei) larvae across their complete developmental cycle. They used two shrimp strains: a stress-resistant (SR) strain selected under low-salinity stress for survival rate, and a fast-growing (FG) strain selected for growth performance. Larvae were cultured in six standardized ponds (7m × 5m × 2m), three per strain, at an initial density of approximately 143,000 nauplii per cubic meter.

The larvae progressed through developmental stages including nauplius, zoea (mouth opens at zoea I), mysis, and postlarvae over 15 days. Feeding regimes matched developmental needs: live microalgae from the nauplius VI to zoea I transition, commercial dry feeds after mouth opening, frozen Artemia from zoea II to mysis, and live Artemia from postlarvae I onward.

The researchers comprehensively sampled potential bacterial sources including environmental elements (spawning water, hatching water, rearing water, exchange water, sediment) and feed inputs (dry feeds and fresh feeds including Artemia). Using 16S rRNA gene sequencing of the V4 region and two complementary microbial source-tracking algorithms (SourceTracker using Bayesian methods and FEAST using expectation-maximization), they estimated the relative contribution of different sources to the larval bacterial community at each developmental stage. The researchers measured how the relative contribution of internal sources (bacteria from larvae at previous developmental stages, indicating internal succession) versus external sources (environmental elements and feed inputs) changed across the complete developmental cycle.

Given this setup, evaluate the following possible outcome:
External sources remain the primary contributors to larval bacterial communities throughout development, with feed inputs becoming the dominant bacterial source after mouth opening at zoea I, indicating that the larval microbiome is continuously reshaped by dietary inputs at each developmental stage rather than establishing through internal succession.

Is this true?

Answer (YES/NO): NO